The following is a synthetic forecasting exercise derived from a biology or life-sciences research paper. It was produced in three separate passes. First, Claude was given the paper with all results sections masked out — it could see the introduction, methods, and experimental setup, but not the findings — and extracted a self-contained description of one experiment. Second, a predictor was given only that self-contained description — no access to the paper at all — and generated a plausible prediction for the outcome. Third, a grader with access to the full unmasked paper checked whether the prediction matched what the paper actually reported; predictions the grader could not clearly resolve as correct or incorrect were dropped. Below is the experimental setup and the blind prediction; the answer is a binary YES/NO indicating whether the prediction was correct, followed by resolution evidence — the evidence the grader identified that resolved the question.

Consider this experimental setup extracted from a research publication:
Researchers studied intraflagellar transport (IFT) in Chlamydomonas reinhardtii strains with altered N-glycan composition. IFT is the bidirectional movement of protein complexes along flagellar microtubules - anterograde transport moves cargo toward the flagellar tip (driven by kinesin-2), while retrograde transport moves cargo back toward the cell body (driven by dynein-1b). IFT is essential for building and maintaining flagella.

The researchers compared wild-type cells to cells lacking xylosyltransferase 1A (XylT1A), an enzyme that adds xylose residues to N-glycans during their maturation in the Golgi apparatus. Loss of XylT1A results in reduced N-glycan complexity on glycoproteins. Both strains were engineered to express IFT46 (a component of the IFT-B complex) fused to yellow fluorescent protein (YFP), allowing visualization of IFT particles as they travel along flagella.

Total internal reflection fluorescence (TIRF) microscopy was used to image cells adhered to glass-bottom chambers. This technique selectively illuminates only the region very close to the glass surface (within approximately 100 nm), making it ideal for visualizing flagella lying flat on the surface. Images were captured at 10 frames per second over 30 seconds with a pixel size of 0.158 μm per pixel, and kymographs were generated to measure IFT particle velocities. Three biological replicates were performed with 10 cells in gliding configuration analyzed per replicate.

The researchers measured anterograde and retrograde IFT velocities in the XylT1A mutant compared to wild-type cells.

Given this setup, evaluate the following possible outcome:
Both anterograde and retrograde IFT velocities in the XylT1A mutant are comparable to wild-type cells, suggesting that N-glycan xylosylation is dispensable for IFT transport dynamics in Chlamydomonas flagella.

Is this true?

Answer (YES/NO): YES